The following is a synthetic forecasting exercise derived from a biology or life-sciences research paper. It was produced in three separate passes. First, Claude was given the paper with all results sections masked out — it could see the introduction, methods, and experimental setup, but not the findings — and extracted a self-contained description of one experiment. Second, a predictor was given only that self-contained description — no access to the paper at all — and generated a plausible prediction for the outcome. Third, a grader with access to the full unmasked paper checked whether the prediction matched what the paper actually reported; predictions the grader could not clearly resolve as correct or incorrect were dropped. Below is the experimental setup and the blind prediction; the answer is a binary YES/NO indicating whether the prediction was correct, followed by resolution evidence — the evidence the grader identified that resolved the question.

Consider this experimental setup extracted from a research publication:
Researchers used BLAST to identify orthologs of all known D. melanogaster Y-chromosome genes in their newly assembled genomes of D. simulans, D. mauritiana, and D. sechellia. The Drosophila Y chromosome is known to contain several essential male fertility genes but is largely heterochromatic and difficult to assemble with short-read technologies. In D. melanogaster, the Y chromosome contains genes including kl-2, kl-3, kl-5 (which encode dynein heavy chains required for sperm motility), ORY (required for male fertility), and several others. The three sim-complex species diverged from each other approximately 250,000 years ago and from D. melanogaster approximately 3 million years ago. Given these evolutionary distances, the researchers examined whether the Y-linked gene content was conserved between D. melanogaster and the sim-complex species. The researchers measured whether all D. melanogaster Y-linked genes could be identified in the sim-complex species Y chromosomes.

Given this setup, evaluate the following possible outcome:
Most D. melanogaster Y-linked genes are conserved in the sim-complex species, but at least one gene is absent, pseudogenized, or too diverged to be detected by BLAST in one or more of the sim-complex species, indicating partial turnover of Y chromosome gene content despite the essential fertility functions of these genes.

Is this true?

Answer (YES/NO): NO